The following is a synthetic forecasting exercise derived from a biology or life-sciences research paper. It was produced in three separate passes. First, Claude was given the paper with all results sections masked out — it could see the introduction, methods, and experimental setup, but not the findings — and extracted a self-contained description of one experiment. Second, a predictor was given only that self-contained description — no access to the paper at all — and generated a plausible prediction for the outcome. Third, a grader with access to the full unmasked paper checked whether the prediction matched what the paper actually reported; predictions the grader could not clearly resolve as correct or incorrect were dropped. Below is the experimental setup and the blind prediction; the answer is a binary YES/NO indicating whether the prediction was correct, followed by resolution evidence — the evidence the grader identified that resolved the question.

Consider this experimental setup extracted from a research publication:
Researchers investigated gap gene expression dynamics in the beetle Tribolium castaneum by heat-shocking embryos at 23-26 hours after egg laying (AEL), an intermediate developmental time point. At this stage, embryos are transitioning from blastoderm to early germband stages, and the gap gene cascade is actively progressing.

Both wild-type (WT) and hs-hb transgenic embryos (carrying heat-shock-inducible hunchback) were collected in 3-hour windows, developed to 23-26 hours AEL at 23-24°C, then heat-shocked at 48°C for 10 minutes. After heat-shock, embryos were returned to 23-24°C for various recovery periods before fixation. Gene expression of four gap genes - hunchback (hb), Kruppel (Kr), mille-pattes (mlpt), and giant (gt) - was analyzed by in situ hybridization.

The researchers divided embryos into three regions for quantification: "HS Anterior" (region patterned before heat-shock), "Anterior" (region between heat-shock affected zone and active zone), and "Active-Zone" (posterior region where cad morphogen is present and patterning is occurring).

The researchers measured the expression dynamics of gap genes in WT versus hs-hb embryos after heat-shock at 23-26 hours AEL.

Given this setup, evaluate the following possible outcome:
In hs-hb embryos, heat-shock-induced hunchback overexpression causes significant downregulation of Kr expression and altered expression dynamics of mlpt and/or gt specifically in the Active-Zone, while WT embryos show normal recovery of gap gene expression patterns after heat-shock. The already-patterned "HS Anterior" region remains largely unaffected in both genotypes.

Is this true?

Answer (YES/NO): NO